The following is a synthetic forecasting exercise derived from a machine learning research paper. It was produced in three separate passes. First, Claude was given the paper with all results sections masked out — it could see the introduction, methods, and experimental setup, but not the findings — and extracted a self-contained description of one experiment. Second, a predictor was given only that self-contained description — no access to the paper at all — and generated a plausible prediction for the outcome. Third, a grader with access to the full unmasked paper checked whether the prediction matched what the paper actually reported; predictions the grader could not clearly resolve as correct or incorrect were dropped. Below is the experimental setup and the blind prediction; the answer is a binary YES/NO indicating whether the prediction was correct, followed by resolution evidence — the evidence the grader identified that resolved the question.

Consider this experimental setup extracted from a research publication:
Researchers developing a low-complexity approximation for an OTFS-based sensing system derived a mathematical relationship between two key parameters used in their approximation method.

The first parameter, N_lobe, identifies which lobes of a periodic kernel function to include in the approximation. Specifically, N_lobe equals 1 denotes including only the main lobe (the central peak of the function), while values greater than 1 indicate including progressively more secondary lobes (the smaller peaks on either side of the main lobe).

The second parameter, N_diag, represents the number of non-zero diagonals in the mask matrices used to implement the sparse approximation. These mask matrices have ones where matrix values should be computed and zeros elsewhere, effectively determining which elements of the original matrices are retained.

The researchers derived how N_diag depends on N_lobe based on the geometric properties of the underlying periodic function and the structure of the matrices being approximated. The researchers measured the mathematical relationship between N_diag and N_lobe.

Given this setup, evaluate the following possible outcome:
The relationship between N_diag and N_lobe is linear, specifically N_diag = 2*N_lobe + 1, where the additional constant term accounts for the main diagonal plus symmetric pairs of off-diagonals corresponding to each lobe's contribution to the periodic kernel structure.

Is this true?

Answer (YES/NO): NO